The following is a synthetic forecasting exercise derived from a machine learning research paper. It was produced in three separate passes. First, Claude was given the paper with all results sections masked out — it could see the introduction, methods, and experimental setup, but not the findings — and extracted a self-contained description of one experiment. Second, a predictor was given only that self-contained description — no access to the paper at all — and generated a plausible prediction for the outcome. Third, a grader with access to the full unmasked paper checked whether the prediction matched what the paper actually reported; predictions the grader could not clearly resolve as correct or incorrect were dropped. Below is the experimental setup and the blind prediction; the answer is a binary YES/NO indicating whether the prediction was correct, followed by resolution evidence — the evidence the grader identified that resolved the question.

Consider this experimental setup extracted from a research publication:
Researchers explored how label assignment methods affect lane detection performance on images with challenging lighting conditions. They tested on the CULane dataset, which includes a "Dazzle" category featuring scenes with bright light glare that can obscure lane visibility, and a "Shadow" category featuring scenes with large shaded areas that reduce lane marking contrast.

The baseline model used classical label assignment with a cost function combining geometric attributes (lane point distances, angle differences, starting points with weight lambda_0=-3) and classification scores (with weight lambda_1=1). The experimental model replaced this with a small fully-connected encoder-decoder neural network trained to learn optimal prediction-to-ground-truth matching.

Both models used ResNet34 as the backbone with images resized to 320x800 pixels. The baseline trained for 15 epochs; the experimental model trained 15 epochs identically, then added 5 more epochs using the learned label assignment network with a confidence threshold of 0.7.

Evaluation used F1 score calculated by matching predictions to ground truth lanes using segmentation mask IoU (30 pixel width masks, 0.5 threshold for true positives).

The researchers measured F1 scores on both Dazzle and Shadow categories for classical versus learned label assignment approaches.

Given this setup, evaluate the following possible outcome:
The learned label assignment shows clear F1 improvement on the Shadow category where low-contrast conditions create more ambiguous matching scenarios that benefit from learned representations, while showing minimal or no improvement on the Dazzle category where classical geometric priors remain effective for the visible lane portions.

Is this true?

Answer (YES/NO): NO